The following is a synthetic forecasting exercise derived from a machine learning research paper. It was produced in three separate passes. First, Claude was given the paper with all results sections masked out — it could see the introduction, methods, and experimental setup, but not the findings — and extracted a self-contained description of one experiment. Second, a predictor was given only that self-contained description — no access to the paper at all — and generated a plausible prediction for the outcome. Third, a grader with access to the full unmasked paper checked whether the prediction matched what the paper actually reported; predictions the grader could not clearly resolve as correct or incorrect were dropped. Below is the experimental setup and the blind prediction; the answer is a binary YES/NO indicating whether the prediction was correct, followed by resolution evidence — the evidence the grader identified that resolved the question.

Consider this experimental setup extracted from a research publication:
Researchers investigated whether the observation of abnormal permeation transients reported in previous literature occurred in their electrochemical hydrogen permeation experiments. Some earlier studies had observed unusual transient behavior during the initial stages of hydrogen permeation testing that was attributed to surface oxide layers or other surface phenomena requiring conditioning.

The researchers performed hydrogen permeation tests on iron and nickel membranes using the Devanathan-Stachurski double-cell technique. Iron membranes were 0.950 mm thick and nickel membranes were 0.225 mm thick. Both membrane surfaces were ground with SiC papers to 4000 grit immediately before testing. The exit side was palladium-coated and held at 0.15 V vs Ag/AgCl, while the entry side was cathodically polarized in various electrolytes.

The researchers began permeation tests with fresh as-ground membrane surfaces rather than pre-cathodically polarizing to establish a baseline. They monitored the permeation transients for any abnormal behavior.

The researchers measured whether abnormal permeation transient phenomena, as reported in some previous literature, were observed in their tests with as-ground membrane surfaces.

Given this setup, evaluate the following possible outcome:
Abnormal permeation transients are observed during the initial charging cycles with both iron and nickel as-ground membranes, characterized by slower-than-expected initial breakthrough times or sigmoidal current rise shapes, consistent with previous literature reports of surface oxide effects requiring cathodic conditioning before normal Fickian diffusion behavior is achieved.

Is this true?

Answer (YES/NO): NO